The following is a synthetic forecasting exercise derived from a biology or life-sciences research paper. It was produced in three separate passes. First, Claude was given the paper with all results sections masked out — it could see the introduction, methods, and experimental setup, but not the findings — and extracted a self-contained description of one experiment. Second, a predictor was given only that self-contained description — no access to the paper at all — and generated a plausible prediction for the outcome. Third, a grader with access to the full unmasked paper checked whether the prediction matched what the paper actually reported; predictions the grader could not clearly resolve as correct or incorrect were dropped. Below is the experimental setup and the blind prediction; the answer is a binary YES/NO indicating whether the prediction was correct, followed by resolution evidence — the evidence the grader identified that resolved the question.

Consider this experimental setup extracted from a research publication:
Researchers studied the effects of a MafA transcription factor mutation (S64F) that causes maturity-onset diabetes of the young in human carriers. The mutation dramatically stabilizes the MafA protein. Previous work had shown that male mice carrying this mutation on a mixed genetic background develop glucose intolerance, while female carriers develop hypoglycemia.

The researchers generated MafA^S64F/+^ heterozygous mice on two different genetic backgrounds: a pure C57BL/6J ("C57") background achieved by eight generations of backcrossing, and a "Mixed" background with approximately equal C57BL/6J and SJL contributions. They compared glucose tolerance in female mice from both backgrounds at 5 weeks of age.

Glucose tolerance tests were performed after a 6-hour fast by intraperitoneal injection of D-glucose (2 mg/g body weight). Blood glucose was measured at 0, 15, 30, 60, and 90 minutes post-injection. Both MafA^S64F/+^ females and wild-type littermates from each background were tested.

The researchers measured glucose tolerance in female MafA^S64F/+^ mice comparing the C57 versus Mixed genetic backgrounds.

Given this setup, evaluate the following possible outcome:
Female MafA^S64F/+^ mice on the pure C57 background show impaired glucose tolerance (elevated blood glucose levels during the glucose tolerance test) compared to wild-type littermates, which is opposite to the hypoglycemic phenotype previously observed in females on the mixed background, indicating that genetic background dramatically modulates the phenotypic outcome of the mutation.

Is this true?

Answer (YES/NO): NO